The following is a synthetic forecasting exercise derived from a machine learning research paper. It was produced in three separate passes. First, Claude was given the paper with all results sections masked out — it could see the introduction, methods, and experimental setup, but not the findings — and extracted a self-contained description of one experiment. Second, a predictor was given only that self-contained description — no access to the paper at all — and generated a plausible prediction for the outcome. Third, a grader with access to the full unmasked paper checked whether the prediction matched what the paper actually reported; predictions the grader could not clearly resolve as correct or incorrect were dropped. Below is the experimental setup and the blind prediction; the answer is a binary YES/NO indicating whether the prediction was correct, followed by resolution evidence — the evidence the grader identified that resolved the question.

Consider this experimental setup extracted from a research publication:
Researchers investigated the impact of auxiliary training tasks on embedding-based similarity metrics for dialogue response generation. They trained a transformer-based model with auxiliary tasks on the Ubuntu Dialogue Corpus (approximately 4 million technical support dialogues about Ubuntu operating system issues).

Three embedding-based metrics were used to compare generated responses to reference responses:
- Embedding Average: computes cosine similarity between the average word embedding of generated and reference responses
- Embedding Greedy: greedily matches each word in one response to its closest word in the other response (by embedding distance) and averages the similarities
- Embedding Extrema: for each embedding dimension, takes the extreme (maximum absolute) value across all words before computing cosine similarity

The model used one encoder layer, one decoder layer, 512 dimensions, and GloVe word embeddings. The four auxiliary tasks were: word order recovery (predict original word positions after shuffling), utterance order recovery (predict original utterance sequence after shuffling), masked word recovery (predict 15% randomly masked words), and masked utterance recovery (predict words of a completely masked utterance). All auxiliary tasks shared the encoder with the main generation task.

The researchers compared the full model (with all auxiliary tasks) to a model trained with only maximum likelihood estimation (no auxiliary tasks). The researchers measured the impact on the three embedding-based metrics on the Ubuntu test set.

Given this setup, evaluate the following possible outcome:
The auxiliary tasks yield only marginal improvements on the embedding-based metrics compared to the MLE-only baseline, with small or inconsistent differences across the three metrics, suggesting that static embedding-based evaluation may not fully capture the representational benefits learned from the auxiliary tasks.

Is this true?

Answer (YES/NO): NO